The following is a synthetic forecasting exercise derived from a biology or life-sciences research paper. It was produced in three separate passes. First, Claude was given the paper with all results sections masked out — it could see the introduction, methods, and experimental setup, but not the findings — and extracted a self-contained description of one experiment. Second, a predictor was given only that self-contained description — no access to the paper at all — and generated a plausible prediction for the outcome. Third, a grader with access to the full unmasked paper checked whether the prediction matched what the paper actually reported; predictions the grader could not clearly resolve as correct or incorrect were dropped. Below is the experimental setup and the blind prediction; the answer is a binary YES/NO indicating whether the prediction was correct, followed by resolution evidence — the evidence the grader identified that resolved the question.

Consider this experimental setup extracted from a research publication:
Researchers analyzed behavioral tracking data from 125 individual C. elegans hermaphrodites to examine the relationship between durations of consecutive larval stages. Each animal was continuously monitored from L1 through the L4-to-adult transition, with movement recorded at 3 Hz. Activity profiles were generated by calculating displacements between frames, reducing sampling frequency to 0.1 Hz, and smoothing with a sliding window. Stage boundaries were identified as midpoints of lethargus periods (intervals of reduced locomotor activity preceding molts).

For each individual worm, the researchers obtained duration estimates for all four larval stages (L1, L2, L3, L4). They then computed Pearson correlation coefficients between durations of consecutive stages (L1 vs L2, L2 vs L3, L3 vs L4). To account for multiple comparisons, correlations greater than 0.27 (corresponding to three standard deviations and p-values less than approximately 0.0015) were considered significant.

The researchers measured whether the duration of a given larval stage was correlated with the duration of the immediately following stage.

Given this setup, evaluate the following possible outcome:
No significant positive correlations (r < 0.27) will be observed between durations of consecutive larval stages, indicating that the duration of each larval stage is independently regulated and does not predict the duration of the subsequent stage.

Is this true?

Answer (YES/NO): NO